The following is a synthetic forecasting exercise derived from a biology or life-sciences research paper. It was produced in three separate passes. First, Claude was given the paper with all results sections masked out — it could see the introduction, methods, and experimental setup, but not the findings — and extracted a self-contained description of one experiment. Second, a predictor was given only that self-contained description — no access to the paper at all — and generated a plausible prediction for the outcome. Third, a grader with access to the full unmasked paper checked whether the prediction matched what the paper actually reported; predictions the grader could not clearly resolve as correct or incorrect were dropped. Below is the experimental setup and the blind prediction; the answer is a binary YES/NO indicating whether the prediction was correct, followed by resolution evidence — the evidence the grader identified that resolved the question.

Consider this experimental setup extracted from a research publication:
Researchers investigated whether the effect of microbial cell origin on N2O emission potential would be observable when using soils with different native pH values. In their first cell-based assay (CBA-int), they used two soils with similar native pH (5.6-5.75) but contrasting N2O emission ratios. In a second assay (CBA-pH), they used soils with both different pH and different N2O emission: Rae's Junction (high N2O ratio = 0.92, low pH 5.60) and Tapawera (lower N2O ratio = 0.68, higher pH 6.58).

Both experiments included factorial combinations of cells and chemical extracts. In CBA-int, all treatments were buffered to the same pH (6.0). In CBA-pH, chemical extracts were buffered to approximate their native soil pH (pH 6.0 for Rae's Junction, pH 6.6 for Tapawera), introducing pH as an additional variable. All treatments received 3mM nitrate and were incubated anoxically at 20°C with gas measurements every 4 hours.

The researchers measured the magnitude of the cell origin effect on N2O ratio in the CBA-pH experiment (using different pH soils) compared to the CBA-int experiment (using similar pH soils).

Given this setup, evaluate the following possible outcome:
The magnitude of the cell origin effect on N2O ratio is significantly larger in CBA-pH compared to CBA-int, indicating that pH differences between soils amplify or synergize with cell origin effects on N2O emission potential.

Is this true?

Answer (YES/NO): NO